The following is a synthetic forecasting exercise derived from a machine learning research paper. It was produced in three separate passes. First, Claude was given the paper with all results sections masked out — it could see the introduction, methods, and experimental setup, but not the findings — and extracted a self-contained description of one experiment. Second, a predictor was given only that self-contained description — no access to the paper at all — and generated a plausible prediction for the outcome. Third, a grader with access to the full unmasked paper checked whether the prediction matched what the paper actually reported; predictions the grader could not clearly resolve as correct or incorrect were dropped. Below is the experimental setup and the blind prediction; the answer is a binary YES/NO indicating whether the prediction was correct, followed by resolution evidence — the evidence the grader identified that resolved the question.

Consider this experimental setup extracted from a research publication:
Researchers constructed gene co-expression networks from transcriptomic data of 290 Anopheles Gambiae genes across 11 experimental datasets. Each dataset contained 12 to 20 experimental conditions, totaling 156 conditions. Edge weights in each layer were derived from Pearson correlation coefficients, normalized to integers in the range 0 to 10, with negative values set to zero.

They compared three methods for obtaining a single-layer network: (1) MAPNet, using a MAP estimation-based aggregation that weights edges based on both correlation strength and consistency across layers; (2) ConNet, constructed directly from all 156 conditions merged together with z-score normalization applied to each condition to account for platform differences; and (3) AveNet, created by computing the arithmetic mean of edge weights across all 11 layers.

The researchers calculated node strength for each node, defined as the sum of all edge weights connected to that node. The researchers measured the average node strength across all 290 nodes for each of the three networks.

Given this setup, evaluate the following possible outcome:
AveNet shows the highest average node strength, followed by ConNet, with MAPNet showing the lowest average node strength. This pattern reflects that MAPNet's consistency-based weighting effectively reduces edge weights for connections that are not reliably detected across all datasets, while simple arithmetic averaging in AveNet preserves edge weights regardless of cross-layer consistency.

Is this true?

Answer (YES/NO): NO